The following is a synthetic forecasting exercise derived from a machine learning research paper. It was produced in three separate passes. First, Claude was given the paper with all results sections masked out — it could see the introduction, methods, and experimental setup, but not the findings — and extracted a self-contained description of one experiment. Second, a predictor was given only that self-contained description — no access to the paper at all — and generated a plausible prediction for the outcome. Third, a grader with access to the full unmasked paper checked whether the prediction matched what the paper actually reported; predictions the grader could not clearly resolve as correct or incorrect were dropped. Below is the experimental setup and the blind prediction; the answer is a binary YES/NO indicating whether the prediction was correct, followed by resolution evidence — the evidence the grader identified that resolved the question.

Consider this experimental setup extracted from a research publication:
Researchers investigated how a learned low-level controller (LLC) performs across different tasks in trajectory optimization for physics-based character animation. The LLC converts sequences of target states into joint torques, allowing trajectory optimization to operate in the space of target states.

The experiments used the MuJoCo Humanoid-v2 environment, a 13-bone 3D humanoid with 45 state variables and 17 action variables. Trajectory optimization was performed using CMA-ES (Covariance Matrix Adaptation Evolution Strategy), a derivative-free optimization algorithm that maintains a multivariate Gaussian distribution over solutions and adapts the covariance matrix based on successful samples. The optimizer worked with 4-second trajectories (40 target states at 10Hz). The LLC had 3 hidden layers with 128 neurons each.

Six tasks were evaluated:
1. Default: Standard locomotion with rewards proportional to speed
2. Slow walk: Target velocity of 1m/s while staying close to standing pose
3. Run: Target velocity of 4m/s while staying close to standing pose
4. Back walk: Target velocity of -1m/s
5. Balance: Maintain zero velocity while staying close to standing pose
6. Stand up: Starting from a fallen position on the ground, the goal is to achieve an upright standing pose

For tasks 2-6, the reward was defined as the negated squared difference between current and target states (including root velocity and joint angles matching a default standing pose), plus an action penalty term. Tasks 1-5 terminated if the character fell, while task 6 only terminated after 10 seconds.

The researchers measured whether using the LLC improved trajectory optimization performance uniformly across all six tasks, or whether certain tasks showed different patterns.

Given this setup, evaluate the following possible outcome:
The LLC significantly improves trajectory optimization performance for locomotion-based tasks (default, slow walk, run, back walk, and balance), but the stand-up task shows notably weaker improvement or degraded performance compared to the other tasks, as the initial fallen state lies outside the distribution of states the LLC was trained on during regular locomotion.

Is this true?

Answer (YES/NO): YES